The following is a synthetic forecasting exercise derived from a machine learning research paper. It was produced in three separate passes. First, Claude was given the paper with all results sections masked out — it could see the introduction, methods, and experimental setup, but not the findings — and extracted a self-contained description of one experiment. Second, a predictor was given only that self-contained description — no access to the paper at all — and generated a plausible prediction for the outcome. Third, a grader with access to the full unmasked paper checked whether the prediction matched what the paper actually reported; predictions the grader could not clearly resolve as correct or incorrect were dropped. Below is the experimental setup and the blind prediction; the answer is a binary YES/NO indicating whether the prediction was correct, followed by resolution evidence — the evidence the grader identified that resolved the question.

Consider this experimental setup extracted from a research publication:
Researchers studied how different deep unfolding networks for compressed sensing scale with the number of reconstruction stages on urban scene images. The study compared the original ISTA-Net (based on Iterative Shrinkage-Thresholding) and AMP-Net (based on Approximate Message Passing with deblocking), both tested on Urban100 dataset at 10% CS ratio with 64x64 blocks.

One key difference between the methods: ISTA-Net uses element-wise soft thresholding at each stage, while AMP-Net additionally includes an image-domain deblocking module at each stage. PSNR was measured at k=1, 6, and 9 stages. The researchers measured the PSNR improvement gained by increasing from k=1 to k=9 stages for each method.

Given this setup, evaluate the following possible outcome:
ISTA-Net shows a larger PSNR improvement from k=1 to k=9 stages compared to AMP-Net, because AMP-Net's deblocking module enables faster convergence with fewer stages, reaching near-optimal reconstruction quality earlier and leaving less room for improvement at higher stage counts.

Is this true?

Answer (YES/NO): YES